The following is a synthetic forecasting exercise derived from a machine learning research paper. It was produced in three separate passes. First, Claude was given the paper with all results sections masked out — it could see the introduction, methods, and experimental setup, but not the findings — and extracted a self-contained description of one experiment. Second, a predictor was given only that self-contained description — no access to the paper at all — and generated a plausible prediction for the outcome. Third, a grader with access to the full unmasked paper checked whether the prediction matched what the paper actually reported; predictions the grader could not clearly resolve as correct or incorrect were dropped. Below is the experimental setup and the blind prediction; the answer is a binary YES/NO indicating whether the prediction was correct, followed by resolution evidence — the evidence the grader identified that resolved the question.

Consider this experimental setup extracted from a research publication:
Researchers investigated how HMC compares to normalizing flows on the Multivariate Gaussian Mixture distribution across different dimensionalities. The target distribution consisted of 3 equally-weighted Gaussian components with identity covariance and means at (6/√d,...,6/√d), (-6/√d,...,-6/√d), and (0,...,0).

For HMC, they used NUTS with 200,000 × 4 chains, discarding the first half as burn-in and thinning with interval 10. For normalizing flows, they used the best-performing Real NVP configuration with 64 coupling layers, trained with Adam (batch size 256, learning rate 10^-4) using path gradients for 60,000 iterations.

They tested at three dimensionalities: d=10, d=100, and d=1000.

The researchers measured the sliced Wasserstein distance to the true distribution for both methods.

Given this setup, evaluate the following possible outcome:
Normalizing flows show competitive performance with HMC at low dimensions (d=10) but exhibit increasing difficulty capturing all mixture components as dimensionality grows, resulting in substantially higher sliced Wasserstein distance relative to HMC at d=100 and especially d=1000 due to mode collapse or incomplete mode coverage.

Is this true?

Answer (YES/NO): NO